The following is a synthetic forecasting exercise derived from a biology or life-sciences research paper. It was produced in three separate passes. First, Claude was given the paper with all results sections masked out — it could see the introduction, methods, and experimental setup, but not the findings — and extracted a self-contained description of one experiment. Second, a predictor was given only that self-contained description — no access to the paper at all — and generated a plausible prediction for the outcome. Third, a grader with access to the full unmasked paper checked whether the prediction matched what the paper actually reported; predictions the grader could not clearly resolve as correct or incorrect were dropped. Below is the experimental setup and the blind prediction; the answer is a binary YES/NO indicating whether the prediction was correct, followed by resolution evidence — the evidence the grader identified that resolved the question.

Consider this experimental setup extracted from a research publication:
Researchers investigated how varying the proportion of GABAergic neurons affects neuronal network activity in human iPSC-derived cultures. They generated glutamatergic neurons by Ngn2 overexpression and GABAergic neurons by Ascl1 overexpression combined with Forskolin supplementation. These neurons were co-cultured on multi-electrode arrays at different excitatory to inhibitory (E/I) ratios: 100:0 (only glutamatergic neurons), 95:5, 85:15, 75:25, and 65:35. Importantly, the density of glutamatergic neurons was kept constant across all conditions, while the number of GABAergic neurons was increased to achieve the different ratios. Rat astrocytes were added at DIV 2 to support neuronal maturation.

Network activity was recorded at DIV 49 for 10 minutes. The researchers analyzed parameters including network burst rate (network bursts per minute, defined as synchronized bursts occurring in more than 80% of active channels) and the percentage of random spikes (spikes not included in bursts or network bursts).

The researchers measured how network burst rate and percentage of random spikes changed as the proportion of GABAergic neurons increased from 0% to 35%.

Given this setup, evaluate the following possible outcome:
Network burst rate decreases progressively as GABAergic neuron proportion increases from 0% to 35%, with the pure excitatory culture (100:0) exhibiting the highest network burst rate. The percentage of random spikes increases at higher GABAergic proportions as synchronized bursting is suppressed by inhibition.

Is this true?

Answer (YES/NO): YES